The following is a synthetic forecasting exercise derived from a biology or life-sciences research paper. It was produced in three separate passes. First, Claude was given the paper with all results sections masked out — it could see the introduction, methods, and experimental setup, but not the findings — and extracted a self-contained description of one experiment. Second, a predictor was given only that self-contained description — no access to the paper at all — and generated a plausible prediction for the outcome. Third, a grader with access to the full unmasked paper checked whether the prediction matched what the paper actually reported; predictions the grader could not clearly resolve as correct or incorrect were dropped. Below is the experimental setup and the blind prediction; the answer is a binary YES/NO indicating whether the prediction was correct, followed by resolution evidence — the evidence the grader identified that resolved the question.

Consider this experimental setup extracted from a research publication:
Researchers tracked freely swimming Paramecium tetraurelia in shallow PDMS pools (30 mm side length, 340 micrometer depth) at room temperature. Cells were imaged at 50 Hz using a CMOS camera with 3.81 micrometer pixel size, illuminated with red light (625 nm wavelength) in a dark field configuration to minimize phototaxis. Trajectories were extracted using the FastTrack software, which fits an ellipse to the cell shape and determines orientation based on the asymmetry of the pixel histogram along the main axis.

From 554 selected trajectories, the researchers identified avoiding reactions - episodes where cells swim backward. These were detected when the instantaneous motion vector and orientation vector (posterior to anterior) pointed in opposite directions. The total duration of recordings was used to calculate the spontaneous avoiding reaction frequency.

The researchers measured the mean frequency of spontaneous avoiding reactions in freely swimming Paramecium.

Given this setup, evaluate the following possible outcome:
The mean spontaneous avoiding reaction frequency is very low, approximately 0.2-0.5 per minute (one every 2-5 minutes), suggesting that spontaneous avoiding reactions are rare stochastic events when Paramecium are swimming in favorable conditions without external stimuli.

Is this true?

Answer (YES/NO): NO